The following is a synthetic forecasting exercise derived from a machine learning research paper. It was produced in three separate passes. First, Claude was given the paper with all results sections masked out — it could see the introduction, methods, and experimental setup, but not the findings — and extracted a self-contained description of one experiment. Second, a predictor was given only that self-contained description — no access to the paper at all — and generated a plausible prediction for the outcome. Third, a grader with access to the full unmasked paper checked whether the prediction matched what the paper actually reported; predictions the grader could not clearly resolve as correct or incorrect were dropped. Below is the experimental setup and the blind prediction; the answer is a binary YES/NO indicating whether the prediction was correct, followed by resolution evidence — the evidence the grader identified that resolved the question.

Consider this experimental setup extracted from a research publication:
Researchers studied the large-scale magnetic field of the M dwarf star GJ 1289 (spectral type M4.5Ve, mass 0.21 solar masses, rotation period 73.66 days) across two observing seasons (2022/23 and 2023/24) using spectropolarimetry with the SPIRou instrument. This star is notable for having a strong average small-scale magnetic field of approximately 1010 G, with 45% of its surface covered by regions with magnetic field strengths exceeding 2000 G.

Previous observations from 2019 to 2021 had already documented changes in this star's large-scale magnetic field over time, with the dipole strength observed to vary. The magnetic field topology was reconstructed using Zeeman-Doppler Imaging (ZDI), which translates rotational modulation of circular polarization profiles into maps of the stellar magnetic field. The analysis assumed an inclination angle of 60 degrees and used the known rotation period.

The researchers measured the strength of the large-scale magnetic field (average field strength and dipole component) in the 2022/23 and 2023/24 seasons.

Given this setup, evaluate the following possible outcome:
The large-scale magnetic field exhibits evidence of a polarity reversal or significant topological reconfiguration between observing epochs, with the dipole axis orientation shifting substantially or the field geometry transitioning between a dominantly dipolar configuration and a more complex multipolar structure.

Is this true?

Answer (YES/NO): NO